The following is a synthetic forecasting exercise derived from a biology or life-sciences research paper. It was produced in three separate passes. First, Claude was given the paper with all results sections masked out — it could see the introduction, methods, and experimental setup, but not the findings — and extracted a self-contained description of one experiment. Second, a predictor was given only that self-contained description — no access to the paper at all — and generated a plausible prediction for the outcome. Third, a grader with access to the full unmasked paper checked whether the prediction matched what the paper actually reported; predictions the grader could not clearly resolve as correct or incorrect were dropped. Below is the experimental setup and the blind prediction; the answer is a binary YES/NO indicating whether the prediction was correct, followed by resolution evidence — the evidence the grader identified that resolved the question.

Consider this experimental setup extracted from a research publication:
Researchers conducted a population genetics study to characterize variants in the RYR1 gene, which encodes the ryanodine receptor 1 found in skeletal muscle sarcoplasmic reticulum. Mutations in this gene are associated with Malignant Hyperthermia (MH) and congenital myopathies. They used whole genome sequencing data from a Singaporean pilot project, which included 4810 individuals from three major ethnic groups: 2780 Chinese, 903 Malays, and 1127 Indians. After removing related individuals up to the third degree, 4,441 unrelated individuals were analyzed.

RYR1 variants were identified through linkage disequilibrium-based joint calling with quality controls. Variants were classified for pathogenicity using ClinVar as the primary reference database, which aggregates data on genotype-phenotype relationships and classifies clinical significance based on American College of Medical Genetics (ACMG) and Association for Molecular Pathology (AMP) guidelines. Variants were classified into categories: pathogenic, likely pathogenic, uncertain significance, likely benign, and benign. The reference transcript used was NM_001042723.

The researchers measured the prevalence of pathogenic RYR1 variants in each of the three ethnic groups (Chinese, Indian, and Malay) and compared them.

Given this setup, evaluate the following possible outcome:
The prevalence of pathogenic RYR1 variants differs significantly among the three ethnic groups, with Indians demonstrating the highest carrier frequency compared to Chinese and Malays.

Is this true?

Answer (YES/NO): NO